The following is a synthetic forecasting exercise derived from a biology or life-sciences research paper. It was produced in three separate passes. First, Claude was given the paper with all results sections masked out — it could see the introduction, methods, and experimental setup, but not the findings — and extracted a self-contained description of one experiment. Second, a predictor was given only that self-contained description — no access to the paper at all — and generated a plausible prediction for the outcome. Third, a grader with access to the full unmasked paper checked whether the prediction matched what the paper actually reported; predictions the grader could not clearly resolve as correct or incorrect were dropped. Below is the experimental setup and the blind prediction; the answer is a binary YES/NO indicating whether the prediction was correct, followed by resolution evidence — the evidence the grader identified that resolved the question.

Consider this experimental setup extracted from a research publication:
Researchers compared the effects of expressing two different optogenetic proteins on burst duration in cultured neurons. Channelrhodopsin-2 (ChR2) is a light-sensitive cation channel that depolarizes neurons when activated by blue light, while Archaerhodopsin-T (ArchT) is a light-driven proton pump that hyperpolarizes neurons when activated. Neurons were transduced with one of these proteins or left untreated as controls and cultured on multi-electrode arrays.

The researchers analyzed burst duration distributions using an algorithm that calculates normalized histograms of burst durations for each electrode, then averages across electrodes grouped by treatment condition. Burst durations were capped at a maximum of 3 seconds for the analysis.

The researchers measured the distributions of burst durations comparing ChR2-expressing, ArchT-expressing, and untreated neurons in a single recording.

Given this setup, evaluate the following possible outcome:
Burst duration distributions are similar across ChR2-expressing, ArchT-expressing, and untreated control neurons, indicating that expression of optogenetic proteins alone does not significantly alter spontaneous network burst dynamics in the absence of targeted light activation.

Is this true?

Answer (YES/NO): YES